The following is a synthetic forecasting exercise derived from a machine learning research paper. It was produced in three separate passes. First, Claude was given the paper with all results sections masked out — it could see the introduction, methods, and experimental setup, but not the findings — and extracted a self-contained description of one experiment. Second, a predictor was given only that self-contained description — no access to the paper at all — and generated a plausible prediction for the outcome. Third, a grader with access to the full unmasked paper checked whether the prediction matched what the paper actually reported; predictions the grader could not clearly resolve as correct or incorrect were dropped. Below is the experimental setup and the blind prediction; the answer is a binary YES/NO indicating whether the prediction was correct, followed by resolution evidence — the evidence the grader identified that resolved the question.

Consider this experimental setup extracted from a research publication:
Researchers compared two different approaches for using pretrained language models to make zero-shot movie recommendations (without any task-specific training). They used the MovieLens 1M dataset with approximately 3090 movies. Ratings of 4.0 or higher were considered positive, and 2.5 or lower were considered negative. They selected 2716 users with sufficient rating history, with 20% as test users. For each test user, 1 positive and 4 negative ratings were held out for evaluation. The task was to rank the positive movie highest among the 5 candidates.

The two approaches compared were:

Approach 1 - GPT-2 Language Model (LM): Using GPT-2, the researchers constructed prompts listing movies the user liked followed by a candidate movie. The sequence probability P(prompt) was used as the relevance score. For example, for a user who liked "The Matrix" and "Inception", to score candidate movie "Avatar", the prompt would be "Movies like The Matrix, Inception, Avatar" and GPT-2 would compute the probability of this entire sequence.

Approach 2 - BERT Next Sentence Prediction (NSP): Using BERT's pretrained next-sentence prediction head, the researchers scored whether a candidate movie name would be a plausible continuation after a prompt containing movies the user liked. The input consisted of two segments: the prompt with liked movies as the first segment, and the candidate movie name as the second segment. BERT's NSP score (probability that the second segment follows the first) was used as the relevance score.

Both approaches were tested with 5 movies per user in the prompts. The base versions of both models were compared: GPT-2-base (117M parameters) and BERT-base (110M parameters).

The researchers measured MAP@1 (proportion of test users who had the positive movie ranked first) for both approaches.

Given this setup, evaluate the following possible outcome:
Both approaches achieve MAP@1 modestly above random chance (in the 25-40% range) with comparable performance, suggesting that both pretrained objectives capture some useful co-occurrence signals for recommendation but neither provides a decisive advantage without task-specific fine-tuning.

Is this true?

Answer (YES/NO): NO